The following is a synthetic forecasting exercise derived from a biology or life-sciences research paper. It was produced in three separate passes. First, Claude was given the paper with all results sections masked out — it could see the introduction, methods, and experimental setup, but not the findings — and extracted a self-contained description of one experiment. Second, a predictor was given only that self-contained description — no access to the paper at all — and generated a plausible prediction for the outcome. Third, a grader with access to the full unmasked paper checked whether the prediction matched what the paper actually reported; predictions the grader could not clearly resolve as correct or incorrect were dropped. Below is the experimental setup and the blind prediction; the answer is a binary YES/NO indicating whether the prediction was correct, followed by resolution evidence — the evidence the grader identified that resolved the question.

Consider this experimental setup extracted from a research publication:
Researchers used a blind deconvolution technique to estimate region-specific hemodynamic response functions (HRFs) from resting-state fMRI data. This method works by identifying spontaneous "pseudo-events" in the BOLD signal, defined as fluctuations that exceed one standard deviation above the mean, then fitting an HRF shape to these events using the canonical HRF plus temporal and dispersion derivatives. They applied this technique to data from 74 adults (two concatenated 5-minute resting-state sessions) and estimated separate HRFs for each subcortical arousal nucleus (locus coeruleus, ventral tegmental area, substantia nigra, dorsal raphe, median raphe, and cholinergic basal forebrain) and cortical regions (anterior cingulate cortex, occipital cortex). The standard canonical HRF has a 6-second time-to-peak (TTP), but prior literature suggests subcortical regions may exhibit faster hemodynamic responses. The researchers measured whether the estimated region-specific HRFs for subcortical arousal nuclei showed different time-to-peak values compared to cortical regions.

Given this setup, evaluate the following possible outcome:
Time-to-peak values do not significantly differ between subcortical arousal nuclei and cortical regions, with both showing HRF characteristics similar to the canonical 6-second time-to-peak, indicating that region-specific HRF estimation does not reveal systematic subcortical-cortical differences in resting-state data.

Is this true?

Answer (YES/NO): NO